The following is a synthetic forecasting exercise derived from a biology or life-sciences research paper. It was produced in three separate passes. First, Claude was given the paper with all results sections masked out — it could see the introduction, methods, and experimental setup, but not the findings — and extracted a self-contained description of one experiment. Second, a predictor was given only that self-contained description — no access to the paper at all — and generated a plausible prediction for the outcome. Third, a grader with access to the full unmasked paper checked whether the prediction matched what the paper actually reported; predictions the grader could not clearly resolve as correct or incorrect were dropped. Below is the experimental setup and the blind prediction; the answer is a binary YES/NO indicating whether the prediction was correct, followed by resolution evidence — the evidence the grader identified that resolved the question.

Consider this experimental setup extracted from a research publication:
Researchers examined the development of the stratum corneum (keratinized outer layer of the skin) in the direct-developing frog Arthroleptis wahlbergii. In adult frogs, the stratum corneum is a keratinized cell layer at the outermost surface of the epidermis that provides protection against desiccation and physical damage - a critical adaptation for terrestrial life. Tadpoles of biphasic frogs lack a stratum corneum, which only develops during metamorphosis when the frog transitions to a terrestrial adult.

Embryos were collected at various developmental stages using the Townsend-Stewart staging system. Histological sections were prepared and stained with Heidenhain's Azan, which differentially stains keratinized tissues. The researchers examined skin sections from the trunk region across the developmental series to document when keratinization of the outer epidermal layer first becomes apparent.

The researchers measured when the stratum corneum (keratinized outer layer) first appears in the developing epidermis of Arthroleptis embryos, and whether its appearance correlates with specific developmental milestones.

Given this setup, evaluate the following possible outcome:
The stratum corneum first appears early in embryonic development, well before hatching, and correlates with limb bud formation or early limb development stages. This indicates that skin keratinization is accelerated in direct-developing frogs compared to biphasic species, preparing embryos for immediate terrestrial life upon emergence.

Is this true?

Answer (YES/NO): NO